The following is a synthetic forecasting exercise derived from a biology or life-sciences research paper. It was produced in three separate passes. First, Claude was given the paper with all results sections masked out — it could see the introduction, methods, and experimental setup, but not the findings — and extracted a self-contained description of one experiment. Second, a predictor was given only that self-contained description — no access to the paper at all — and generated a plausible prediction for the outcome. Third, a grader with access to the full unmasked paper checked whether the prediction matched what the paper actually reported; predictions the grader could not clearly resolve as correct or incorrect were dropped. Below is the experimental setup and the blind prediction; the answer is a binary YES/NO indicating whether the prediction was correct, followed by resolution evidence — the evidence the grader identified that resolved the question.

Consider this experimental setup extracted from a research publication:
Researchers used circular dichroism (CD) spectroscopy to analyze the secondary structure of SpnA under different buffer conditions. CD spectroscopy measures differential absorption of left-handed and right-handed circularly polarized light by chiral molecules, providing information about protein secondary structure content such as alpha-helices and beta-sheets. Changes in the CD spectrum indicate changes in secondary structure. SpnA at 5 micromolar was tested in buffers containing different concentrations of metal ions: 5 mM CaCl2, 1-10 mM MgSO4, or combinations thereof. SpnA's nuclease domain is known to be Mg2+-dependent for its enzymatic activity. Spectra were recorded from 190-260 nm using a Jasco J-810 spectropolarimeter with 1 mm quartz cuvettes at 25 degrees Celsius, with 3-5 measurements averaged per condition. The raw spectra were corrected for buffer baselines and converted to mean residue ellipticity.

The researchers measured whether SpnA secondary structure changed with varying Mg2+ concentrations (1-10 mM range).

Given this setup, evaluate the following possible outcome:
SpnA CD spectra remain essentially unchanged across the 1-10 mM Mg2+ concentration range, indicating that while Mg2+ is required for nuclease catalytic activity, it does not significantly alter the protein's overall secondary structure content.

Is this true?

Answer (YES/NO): YES